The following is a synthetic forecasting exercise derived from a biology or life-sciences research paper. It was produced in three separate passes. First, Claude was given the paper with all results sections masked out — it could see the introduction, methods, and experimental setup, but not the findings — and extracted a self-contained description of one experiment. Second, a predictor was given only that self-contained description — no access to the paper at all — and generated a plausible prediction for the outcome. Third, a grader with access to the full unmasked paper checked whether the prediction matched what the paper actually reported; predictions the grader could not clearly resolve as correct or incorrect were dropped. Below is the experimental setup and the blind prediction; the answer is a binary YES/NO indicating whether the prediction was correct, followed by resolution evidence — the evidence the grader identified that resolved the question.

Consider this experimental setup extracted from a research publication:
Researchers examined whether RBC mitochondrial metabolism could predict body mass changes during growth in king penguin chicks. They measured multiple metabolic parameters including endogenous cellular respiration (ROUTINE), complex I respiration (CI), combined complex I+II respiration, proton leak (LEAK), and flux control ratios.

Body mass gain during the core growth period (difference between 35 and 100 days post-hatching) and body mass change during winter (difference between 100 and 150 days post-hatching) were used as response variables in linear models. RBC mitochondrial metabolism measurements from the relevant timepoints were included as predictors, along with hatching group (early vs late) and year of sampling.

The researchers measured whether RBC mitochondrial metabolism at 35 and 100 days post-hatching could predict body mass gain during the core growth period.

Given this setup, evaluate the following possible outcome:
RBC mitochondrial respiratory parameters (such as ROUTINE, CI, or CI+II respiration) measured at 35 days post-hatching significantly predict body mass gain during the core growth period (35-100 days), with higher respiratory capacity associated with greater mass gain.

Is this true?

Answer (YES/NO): NO